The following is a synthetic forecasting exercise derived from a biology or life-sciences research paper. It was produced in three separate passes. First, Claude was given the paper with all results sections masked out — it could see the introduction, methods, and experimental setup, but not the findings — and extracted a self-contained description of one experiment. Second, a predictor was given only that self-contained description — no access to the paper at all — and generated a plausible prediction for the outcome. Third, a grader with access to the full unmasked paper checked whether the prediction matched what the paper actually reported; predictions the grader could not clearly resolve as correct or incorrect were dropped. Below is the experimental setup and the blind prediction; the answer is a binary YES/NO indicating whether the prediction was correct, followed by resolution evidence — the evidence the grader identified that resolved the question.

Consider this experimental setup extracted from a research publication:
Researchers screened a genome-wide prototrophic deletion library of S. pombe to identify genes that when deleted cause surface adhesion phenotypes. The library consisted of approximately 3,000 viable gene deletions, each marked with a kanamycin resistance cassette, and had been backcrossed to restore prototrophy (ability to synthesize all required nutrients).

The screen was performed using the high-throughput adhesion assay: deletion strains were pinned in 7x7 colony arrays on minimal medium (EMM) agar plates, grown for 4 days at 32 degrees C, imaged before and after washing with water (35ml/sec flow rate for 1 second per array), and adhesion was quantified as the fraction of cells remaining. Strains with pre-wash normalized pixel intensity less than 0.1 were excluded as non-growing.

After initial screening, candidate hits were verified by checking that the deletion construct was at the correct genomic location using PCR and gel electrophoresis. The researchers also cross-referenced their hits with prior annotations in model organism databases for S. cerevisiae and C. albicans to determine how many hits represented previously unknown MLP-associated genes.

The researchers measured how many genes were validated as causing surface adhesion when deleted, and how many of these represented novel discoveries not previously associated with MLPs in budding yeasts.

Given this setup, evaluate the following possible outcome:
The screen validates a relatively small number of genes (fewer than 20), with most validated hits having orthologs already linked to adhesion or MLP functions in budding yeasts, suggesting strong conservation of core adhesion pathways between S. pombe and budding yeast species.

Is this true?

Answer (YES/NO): NO